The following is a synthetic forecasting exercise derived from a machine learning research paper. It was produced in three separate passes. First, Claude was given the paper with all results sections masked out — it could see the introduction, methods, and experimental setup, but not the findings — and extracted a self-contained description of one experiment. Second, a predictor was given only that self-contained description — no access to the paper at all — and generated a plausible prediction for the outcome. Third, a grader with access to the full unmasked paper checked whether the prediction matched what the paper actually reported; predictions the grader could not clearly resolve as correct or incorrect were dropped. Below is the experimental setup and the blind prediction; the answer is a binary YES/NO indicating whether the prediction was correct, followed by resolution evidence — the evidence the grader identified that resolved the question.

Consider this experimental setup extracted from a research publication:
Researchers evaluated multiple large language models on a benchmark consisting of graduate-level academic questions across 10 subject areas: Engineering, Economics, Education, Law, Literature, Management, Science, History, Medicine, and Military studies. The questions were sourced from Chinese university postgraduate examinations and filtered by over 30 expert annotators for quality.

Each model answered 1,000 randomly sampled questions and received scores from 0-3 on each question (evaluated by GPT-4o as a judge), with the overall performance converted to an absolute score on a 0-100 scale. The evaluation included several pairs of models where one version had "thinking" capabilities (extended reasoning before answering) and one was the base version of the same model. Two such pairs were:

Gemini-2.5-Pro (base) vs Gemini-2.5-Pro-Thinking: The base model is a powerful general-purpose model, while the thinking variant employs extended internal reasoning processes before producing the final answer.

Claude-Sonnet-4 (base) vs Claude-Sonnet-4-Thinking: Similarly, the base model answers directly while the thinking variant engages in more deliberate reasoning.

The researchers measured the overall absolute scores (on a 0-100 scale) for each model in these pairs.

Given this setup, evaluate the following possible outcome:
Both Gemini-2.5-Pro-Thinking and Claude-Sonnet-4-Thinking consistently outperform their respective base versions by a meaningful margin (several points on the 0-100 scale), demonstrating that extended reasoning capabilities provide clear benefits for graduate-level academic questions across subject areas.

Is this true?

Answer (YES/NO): NO